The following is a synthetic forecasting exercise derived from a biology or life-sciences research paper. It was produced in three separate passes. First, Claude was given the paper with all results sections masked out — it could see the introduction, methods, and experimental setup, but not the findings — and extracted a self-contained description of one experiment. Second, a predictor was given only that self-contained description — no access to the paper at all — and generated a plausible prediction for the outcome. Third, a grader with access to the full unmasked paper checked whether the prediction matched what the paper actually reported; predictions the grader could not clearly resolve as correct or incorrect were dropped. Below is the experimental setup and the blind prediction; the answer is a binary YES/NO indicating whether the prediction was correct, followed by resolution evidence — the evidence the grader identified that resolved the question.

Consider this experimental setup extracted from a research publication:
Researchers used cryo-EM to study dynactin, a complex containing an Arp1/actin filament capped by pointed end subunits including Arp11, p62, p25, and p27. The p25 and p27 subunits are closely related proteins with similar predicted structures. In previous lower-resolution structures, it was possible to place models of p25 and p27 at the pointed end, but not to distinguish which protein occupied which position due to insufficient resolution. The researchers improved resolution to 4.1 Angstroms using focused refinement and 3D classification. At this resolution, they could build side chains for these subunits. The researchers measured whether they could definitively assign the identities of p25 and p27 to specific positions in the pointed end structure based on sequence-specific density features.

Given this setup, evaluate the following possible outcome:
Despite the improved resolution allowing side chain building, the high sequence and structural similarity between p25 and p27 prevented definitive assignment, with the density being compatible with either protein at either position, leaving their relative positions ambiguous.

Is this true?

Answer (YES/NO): NO